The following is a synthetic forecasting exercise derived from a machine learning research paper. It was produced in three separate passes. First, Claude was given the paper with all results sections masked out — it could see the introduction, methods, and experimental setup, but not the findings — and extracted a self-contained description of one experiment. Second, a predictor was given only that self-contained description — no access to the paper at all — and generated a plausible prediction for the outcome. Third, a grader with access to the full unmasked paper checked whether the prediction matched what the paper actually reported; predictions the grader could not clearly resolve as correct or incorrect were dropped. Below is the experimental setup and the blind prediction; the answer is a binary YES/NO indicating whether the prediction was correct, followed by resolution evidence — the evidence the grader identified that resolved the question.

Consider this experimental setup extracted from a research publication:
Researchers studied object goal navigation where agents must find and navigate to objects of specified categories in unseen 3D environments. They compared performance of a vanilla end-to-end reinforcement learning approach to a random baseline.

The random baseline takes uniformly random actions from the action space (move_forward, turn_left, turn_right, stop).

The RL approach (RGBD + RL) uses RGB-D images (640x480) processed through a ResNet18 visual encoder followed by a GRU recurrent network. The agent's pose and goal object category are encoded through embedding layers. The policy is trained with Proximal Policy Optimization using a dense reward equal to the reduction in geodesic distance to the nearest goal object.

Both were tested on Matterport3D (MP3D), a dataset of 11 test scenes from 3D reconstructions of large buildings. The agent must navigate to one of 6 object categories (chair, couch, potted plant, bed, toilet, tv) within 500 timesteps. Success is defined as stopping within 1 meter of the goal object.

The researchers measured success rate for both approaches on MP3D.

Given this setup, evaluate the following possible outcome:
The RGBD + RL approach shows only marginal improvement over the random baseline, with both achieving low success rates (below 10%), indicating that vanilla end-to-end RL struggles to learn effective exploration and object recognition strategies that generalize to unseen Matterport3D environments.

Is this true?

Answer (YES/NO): NO